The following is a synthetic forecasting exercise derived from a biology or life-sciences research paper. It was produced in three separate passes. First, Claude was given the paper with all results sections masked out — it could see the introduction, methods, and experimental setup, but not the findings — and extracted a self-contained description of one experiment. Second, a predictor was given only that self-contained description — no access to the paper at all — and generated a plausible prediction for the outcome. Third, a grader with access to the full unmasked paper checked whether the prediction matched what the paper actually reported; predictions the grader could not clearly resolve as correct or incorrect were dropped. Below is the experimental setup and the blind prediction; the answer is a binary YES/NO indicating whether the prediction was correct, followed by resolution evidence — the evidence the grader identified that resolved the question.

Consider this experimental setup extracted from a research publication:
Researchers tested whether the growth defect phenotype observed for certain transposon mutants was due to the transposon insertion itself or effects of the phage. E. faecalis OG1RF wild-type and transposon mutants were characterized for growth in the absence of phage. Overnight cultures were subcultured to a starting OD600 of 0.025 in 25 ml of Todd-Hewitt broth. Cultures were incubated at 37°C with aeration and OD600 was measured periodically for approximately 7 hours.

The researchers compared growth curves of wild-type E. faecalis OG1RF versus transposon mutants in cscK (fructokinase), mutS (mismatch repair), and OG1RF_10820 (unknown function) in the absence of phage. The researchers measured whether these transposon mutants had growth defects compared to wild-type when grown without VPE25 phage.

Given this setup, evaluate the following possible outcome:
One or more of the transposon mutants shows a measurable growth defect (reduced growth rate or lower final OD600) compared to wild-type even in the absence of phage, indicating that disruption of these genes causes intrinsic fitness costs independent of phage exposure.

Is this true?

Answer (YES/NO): NO